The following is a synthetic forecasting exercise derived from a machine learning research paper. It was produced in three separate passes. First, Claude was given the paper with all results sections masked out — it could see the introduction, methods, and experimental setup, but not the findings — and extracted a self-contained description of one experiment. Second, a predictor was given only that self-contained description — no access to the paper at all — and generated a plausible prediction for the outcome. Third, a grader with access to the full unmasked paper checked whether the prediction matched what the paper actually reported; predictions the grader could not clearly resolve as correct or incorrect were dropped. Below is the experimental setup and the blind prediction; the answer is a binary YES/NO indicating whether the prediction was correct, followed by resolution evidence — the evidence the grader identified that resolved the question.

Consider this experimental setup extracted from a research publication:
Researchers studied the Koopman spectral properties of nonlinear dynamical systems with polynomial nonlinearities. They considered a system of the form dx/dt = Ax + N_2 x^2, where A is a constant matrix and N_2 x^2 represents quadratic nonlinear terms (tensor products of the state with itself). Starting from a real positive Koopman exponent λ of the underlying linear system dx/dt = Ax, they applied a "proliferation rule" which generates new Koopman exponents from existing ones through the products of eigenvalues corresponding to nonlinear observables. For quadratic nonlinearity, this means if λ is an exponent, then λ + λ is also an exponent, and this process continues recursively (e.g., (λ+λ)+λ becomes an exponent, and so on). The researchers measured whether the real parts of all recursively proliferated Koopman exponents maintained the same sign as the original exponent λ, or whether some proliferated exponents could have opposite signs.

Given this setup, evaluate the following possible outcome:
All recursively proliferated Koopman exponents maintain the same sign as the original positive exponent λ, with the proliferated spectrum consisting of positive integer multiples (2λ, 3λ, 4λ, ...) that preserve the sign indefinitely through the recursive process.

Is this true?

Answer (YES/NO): YES